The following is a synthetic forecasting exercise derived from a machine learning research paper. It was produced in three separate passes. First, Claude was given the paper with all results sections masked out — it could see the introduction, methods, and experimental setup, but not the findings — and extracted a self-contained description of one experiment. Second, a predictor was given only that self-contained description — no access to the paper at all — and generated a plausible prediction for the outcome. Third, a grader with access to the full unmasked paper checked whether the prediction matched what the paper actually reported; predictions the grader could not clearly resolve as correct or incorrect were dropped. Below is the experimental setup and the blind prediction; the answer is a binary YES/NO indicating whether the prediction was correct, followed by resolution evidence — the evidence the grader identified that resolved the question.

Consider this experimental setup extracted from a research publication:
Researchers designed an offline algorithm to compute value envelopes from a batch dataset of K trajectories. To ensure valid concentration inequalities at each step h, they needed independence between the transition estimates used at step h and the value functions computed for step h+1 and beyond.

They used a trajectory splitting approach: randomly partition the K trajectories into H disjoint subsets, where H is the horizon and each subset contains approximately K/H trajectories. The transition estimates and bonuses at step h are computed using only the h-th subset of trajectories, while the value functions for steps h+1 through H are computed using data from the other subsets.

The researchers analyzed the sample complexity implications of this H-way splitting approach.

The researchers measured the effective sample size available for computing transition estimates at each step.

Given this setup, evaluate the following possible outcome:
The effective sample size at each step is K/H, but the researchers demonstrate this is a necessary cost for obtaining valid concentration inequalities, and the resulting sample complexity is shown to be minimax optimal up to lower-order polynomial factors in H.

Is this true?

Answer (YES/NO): NO